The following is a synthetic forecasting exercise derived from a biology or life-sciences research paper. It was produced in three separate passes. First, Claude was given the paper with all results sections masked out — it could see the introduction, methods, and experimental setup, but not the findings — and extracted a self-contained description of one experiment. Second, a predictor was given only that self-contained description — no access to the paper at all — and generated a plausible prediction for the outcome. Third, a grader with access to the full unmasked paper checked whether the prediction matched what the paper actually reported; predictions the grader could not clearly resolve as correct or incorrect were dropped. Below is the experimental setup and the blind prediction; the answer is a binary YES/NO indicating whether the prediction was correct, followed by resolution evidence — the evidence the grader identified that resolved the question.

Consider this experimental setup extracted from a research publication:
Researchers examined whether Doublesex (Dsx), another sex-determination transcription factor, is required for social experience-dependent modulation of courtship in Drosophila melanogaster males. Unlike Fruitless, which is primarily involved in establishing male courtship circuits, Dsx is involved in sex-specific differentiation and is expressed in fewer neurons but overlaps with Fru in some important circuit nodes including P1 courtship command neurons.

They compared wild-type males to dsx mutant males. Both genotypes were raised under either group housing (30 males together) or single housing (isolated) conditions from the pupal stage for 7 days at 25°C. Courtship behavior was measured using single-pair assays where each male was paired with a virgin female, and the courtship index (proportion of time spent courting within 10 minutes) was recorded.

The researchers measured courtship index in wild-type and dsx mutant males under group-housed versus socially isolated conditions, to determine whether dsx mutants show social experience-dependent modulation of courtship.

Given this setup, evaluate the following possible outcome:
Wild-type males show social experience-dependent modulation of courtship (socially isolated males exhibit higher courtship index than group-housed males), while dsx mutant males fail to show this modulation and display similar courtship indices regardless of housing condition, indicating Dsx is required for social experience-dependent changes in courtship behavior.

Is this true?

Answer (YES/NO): NO